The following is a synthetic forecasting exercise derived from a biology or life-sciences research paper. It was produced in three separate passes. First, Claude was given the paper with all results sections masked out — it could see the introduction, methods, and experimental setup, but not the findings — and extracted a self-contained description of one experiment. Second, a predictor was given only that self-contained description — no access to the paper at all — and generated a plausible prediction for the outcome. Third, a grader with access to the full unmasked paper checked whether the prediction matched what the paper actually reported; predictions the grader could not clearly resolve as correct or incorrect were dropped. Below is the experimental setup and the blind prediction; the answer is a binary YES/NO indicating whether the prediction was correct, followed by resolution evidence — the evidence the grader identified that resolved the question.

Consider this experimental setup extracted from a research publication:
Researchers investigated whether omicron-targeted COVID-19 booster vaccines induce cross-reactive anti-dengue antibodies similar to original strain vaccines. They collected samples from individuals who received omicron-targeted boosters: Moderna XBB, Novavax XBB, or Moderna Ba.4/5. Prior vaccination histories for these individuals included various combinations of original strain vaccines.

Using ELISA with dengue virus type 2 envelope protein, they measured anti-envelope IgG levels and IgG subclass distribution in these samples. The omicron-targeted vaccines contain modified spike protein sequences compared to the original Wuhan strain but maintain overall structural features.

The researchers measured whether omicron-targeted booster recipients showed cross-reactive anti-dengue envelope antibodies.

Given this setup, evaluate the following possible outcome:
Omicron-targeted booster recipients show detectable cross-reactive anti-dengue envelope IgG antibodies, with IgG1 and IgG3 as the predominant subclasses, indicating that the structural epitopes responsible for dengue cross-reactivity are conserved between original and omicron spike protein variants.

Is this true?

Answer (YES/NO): NO